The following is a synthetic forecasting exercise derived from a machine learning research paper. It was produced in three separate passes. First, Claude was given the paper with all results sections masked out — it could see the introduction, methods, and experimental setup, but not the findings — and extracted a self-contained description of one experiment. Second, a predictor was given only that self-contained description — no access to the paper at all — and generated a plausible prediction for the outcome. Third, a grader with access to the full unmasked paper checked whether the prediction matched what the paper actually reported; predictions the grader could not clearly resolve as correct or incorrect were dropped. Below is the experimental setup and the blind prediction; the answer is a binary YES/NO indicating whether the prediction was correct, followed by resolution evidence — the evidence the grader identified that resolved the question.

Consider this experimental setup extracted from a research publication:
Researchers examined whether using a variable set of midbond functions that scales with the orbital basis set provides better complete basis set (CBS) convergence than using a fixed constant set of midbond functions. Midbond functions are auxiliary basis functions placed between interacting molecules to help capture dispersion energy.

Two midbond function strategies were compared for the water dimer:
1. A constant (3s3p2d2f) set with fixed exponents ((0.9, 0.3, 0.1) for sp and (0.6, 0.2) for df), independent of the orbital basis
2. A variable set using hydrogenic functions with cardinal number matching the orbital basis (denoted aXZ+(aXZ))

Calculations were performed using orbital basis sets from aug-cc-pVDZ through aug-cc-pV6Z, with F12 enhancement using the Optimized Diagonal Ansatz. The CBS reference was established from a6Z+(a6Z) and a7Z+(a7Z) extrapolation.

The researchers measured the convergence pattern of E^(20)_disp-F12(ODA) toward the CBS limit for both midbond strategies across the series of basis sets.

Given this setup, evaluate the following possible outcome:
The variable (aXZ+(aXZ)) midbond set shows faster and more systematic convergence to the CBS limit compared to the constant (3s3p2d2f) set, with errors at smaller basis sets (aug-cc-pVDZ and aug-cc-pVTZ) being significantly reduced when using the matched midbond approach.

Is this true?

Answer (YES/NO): NO